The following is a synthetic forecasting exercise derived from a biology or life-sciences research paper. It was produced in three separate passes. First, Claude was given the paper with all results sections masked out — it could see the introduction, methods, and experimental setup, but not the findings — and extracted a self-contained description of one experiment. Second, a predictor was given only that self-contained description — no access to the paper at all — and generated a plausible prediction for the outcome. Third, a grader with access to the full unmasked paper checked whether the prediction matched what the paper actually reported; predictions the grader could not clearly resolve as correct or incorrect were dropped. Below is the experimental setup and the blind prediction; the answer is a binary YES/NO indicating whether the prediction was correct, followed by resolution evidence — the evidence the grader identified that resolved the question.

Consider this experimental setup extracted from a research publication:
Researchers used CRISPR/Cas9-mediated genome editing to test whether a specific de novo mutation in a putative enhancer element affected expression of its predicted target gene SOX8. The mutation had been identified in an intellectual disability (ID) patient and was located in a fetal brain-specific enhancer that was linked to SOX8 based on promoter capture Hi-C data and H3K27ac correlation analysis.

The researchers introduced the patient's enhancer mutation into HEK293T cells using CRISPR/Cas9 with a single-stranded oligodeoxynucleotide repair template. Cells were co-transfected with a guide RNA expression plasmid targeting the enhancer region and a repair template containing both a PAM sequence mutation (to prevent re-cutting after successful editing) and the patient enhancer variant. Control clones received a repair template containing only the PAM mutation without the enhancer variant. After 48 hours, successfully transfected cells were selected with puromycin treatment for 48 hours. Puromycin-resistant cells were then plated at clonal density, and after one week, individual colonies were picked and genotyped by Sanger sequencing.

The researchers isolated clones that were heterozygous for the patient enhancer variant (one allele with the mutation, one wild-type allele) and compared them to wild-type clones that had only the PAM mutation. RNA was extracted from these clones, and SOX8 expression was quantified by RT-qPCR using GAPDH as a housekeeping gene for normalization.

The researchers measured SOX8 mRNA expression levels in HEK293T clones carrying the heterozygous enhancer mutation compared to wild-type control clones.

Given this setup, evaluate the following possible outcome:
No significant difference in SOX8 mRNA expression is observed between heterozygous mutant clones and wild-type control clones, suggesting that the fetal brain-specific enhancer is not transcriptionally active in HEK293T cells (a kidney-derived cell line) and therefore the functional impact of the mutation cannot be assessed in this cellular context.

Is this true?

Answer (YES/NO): NO